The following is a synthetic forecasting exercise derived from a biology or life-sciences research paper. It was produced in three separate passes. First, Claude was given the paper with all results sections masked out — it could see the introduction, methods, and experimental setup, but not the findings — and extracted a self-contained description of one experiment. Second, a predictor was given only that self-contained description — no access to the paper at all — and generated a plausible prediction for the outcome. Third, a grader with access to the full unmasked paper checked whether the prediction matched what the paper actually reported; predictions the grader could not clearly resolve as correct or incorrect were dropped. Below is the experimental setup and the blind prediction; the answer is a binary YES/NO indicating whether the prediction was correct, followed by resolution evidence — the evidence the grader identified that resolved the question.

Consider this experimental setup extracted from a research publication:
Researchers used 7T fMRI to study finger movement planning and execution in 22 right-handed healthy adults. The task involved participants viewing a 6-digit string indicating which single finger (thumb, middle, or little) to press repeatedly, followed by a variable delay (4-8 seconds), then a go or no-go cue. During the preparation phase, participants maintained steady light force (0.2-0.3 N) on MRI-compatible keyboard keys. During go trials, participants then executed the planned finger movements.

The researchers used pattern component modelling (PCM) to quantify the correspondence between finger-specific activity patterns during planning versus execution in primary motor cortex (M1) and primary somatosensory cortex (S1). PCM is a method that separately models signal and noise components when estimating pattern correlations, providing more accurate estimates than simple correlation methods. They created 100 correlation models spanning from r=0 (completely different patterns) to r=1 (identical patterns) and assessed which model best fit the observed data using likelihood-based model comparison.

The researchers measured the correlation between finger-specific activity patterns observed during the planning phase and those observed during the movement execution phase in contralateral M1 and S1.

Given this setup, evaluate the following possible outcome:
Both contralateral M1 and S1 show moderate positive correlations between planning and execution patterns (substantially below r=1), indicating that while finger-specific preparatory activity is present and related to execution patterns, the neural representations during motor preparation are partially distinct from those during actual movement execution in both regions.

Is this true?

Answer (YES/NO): NO